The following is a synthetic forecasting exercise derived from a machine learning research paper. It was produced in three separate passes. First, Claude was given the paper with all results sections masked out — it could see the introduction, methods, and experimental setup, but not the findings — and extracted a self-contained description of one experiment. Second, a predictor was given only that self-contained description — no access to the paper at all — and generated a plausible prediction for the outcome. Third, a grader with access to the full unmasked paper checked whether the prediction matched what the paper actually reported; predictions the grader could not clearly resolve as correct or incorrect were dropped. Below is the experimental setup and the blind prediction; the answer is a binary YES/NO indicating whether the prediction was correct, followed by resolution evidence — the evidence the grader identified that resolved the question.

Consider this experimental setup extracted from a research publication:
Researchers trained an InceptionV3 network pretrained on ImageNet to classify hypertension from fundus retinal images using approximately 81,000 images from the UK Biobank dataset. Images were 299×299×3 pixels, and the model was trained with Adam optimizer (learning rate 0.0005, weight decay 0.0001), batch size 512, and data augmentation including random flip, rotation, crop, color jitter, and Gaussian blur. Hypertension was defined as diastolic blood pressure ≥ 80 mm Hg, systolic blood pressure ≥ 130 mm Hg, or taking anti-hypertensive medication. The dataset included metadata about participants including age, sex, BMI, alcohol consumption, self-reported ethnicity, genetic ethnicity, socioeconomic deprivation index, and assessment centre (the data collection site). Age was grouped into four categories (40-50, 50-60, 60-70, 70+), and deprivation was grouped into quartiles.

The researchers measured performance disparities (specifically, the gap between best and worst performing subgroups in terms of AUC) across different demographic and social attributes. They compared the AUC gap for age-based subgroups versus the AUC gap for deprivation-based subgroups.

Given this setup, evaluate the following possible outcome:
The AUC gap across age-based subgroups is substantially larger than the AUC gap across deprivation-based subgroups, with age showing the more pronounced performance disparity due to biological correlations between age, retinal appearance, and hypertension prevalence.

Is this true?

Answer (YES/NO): YES